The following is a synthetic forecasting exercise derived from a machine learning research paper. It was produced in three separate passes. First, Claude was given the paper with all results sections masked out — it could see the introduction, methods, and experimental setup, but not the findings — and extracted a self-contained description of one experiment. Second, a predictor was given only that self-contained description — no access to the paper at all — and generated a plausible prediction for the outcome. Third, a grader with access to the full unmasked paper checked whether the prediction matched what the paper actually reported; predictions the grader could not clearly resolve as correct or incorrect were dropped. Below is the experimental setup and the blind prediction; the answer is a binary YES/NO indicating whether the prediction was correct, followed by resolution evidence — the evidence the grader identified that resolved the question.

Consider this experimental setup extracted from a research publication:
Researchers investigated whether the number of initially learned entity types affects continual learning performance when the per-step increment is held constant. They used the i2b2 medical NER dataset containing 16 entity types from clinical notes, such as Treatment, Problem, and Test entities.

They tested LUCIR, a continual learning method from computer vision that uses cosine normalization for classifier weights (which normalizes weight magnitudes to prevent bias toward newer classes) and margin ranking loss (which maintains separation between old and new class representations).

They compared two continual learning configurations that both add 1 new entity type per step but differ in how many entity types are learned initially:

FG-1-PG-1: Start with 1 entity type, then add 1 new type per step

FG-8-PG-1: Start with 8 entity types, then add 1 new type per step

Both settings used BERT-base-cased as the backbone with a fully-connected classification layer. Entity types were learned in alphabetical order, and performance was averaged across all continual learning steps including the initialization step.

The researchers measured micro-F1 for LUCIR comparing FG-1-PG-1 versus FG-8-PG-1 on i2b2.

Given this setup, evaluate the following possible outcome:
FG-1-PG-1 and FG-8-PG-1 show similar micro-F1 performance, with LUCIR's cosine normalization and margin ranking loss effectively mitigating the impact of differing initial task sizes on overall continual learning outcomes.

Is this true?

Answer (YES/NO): NO